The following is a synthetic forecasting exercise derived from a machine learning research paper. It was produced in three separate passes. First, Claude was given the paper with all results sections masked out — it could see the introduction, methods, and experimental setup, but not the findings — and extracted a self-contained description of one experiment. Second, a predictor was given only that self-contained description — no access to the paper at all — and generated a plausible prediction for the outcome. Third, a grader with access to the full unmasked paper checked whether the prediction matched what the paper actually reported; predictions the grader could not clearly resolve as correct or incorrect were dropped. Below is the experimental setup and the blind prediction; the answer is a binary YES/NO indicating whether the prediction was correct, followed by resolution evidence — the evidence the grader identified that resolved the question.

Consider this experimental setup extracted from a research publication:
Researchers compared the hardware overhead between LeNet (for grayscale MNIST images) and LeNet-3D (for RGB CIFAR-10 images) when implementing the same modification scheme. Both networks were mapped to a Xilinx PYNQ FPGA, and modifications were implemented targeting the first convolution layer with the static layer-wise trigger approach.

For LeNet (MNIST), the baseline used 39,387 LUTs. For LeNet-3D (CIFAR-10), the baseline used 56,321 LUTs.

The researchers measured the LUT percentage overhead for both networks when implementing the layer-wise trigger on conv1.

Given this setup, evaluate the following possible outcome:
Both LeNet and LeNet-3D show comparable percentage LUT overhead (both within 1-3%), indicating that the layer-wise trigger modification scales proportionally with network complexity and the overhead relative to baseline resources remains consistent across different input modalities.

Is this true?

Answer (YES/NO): NO